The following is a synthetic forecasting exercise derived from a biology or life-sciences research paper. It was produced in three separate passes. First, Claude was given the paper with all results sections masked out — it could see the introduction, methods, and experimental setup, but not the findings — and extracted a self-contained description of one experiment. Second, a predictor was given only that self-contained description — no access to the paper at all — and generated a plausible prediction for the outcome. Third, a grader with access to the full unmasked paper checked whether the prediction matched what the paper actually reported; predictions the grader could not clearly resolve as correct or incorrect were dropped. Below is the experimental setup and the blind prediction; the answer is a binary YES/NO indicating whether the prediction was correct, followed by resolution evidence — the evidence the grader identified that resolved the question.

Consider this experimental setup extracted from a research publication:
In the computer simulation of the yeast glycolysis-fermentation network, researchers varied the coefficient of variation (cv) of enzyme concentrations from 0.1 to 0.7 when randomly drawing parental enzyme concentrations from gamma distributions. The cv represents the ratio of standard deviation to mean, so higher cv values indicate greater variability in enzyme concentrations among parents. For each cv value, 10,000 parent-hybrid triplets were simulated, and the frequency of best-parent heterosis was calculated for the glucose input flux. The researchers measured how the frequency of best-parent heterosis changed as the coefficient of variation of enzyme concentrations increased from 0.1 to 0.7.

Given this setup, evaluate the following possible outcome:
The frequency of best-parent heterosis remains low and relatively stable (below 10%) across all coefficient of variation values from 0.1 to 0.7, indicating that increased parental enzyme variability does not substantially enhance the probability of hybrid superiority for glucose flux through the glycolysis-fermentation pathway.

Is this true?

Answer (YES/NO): NO